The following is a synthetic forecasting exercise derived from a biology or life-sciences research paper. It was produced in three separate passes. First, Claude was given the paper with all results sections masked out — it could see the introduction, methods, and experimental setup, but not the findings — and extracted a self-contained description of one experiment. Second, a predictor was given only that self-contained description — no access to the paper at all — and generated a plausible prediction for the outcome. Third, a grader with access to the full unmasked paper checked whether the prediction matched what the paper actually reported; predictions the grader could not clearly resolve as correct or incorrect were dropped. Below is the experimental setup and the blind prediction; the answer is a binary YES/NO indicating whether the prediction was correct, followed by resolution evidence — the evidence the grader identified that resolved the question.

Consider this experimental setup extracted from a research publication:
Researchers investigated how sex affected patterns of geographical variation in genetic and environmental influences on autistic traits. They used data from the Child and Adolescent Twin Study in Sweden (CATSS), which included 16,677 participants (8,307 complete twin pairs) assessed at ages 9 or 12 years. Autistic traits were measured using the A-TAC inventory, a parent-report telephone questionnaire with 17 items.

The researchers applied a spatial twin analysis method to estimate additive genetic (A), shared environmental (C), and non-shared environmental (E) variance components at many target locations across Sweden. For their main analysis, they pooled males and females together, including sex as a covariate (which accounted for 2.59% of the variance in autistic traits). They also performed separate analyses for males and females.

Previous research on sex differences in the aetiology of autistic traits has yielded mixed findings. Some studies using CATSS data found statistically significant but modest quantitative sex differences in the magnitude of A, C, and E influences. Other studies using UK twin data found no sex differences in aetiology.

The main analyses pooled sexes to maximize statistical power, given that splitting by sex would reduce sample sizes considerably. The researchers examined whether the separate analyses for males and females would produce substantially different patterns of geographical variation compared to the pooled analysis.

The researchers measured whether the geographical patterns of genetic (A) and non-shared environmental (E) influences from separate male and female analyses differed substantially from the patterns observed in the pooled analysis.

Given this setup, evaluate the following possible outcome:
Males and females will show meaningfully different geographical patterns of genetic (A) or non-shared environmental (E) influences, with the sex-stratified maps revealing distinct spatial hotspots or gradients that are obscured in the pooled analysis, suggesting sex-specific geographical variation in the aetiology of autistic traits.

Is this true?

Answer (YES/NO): NO